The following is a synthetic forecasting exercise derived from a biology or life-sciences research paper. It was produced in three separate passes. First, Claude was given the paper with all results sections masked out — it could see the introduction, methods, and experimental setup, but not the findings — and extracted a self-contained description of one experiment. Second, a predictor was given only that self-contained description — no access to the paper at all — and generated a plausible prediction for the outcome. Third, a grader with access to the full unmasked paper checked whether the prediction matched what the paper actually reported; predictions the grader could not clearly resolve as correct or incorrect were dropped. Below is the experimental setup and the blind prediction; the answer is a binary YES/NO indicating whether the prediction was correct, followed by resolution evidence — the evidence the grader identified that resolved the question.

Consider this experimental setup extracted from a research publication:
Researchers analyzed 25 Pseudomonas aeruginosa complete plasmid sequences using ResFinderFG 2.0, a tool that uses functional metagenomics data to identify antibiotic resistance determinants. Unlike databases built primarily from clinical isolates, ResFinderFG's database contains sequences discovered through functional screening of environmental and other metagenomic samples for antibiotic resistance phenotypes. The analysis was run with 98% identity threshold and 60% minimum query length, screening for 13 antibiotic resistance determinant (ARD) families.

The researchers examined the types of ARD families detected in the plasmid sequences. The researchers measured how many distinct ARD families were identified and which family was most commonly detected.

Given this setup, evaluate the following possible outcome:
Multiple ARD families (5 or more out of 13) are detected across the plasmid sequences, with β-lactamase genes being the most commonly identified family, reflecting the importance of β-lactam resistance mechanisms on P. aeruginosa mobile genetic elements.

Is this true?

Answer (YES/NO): NO